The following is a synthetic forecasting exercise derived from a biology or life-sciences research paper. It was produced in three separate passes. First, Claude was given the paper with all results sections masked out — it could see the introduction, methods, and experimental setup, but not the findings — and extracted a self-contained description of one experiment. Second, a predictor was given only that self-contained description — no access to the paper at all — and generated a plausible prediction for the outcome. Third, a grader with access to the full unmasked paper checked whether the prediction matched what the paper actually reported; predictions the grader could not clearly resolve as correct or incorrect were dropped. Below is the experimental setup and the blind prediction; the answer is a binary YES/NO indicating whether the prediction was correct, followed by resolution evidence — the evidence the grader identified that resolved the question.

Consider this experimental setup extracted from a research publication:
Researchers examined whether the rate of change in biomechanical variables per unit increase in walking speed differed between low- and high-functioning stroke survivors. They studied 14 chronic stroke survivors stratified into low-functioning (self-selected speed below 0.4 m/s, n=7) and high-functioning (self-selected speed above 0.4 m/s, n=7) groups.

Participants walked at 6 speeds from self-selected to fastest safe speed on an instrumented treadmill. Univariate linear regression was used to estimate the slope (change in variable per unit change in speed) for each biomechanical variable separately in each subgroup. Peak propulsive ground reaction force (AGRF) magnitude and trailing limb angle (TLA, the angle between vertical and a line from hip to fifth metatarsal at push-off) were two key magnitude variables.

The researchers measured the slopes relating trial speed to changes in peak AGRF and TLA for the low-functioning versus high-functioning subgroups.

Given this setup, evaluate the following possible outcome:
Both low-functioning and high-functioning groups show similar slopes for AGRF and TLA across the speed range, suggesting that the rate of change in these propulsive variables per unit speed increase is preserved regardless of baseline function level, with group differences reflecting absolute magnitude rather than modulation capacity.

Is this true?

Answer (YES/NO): NO